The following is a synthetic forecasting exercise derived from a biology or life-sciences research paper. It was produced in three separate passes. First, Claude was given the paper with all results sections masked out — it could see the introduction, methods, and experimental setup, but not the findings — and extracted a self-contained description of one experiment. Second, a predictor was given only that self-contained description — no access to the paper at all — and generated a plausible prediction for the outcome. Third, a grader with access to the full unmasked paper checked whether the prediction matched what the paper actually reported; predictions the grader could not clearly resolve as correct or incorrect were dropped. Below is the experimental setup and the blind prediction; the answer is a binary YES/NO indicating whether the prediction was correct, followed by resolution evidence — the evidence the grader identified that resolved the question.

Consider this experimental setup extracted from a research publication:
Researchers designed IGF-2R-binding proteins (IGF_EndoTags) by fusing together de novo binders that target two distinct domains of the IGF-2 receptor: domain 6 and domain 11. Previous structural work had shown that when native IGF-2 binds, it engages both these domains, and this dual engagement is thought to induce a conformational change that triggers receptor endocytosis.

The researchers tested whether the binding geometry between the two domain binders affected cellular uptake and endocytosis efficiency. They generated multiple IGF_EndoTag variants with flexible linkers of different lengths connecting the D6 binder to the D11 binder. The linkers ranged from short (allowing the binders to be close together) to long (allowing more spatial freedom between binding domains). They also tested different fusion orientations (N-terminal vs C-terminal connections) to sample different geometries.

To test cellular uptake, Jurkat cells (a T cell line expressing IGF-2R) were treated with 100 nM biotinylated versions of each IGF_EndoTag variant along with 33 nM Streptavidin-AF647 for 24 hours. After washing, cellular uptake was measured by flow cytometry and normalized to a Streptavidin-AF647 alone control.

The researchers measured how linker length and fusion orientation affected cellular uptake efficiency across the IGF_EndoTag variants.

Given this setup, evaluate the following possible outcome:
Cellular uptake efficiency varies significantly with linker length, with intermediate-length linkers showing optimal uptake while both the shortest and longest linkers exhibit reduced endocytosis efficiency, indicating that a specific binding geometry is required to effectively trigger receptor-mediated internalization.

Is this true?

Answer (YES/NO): YES